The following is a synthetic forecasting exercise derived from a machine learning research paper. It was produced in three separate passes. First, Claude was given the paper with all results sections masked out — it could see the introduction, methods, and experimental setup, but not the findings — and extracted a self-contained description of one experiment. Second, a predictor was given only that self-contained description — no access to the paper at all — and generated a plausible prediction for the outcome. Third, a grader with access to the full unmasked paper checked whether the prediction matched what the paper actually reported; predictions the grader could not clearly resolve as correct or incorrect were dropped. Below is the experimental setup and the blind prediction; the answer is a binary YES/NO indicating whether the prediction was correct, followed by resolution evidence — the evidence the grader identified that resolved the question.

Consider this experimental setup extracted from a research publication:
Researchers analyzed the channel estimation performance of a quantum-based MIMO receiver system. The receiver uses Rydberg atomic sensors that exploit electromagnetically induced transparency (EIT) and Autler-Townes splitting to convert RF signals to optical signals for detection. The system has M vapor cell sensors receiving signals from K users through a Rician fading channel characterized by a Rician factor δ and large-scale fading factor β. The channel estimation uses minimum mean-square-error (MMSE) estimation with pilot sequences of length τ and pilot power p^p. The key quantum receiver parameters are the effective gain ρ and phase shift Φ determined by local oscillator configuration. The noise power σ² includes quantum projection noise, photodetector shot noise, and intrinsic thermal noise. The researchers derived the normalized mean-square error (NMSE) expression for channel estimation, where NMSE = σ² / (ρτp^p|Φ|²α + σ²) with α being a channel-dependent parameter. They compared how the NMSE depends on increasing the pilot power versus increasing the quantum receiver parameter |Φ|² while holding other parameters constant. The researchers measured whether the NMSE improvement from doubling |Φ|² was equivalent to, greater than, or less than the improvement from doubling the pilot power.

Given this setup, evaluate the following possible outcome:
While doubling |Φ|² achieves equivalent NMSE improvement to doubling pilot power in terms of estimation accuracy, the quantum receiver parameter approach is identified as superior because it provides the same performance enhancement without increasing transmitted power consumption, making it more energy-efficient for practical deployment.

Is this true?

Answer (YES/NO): YES